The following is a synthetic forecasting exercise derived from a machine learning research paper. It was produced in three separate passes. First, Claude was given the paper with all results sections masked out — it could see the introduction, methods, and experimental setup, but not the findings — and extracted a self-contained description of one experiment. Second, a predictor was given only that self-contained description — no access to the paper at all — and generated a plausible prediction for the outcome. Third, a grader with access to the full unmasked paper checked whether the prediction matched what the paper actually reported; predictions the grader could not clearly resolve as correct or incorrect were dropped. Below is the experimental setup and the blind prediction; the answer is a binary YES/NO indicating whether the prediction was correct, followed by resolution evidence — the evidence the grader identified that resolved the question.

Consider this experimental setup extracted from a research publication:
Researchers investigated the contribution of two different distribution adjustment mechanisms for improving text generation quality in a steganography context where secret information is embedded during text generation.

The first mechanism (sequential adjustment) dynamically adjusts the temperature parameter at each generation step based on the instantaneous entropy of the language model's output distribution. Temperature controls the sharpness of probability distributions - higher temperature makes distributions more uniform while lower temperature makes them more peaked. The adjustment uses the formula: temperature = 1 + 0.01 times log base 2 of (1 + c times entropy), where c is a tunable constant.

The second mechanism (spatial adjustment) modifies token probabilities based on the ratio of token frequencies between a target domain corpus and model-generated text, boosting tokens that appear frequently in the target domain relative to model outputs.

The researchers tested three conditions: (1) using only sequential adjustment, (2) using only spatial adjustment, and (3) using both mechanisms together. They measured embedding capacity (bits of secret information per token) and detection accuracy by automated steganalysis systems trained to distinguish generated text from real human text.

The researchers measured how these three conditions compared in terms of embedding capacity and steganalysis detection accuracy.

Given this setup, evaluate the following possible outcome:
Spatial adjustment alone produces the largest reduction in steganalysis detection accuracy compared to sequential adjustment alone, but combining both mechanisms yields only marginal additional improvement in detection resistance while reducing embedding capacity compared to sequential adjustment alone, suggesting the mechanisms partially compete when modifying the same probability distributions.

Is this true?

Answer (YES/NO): NO